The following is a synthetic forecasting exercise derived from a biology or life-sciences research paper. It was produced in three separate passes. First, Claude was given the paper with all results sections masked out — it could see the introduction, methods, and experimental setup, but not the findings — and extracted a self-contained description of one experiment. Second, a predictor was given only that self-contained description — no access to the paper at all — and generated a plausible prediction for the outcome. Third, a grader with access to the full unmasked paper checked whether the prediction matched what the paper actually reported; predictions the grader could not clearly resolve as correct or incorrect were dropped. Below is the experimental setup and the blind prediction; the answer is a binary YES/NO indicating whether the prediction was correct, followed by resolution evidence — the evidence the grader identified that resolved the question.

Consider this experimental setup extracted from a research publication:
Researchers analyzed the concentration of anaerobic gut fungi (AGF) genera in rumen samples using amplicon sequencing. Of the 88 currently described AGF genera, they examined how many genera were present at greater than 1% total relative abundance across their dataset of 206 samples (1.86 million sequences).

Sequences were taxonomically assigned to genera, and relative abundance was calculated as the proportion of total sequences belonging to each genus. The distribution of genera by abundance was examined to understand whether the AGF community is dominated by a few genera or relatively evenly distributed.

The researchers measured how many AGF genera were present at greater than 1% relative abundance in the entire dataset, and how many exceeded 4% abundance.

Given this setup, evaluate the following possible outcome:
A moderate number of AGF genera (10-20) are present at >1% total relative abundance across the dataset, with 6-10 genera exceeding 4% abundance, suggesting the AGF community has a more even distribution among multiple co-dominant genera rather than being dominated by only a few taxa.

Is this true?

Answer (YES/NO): YES